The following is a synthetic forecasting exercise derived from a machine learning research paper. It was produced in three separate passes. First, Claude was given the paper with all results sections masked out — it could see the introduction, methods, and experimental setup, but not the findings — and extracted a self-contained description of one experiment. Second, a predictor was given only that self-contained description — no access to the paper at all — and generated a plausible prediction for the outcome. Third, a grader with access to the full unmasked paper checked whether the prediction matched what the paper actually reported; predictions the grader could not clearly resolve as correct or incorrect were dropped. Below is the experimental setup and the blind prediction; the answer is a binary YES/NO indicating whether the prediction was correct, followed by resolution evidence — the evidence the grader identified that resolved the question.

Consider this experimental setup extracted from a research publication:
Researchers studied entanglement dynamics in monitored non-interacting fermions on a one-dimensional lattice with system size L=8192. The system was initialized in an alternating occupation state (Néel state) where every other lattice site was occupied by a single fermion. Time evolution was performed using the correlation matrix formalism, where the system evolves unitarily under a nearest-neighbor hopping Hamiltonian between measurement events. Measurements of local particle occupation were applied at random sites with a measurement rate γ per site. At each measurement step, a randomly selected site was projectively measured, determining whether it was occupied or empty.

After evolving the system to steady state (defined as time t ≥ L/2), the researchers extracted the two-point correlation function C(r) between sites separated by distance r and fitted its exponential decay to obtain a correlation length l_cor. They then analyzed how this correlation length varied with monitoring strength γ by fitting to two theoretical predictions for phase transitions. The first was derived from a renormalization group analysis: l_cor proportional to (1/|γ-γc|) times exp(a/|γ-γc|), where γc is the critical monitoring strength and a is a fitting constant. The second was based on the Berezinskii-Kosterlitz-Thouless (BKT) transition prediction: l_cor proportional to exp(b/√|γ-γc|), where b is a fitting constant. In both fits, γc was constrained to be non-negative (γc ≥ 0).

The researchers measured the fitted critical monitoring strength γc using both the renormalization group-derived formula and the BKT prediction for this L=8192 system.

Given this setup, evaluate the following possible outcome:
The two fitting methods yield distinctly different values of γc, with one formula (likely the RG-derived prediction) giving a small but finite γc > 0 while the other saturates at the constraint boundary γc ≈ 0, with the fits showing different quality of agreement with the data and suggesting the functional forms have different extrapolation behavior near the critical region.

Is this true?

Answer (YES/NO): NO